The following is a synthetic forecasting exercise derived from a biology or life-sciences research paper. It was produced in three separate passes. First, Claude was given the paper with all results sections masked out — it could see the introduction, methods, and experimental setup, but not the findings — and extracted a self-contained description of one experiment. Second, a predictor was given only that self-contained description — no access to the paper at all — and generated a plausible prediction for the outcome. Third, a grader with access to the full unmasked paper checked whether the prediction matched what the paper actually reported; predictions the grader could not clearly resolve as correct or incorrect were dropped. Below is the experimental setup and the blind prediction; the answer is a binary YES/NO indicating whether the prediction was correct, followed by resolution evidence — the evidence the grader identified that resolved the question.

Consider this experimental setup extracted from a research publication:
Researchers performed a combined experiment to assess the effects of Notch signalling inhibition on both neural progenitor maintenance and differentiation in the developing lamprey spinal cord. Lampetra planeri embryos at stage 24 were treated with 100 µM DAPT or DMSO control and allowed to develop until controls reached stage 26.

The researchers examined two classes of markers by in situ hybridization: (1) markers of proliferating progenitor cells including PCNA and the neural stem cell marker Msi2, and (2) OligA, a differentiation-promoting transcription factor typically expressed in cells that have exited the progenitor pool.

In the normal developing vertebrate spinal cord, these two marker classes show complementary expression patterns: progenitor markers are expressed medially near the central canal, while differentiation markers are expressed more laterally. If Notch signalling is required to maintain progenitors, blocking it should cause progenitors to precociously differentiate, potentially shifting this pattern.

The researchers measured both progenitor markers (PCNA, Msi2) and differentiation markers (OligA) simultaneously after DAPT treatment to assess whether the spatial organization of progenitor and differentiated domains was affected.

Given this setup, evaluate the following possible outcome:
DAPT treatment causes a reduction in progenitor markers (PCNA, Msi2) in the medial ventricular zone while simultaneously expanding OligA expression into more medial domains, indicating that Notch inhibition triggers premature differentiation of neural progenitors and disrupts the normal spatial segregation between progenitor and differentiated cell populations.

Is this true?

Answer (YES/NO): NO